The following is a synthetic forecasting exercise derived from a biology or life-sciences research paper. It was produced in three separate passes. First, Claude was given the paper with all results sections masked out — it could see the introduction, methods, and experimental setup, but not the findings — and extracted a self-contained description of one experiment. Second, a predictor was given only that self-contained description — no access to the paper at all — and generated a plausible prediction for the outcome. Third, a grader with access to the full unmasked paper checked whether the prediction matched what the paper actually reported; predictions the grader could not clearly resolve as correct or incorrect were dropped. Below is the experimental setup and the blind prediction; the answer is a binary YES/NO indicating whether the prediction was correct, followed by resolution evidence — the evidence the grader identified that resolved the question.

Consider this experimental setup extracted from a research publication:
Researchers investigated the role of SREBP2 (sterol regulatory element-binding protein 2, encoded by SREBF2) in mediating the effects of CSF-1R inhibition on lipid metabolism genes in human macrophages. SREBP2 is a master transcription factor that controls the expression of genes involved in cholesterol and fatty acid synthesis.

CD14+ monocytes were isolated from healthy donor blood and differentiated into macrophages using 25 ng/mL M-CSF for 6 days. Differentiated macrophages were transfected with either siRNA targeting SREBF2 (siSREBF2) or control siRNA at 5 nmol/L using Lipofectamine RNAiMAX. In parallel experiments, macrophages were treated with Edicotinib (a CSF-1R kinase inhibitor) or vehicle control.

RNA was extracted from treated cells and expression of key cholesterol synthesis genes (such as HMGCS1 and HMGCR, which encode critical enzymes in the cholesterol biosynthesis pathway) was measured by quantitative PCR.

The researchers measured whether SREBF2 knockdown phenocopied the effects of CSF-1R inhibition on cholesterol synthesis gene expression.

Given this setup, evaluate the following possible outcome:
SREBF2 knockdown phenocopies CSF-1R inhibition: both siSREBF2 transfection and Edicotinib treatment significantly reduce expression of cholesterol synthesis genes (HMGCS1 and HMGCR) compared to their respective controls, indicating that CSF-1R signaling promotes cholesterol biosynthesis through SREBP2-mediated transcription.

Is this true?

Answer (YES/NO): NO